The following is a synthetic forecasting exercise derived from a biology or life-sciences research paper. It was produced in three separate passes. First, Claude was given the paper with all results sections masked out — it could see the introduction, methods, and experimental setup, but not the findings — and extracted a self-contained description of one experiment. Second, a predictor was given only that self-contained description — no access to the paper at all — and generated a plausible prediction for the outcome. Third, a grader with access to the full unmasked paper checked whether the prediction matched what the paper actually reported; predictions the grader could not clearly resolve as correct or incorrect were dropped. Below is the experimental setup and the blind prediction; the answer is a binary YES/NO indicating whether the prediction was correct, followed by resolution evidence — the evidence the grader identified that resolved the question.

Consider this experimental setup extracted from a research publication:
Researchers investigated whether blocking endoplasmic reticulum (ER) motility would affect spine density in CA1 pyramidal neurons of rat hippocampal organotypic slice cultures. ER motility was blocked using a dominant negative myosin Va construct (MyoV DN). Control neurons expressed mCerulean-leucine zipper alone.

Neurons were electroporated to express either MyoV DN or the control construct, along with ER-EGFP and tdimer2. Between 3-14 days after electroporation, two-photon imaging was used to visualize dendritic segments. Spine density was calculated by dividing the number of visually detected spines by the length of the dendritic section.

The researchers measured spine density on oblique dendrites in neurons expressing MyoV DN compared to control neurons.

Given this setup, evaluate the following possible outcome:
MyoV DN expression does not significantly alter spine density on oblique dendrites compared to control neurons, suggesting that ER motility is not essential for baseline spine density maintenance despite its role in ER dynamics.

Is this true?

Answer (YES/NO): YES